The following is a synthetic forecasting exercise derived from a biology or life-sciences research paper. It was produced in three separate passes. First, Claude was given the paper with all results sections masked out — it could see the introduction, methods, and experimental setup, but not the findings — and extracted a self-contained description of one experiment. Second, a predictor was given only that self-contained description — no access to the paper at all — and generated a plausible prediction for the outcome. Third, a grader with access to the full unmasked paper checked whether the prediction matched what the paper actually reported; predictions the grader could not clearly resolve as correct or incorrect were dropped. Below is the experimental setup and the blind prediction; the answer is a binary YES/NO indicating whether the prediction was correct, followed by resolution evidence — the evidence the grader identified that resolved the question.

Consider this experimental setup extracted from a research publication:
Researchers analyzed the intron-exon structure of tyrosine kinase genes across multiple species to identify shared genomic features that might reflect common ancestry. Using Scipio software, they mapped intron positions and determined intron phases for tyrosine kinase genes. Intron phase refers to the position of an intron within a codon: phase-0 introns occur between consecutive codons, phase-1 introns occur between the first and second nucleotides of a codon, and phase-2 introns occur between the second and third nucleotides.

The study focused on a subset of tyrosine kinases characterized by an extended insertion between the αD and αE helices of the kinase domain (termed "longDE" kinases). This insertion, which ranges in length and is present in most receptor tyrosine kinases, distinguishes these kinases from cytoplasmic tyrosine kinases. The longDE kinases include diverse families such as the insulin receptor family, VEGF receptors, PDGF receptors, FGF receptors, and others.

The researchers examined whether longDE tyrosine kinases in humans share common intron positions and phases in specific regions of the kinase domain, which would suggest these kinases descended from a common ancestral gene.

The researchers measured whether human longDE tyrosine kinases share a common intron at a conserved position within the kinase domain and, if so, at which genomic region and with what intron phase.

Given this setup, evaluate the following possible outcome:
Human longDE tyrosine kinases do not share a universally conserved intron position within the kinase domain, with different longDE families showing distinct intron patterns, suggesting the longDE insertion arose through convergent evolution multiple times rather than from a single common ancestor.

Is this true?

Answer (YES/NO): NO